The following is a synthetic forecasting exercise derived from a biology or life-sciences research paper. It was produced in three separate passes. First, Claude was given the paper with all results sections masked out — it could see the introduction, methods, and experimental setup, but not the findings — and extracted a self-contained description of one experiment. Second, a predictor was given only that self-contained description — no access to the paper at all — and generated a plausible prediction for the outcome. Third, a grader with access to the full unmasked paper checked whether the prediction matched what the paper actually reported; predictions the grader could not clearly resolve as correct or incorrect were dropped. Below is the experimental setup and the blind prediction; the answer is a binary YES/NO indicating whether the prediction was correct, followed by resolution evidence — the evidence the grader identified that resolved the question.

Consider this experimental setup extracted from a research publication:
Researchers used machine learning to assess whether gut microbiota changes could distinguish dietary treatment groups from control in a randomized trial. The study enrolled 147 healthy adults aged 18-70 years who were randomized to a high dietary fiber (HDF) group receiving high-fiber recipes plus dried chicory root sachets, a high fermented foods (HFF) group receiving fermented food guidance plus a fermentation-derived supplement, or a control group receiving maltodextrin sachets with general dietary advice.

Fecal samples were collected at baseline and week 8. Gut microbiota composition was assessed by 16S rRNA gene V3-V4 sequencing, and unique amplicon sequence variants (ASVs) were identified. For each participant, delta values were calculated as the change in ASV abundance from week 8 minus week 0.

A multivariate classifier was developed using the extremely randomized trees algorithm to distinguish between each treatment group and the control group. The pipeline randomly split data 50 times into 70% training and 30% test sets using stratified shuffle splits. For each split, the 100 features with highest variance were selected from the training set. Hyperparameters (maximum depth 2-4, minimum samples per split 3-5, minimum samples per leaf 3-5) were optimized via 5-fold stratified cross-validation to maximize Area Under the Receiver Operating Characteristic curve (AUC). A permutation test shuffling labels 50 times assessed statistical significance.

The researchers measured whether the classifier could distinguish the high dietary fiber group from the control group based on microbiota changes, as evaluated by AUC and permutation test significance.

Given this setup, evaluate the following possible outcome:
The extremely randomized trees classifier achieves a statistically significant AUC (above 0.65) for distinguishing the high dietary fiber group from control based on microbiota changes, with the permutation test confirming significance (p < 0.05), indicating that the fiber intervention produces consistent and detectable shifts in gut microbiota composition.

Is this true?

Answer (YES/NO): YES